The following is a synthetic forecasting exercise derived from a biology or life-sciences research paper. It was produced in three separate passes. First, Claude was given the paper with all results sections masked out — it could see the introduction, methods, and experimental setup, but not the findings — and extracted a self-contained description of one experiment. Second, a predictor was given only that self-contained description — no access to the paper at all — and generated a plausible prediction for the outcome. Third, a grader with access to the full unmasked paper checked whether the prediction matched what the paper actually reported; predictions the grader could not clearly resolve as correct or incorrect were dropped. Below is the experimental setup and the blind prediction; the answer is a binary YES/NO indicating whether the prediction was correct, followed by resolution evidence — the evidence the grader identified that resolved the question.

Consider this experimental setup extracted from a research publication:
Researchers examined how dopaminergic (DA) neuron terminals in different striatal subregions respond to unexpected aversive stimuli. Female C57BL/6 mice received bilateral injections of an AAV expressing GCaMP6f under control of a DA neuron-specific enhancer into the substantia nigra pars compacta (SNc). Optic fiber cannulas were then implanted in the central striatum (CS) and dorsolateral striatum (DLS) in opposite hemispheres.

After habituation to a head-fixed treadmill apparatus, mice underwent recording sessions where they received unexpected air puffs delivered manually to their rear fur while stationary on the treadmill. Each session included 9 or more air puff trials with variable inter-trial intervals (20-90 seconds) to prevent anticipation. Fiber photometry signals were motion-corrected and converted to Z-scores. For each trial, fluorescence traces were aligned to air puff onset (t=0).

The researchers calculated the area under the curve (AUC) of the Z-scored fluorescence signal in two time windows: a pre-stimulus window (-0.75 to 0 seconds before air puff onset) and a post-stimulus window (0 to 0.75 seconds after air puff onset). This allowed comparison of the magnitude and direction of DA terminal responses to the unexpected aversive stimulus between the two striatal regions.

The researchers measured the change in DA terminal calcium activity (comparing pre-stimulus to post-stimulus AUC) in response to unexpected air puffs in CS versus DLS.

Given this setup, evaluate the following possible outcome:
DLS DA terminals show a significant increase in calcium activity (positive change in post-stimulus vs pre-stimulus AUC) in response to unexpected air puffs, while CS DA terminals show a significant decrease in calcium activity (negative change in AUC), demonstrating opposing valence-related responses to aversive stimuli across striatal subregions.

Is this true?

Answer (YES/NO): NO